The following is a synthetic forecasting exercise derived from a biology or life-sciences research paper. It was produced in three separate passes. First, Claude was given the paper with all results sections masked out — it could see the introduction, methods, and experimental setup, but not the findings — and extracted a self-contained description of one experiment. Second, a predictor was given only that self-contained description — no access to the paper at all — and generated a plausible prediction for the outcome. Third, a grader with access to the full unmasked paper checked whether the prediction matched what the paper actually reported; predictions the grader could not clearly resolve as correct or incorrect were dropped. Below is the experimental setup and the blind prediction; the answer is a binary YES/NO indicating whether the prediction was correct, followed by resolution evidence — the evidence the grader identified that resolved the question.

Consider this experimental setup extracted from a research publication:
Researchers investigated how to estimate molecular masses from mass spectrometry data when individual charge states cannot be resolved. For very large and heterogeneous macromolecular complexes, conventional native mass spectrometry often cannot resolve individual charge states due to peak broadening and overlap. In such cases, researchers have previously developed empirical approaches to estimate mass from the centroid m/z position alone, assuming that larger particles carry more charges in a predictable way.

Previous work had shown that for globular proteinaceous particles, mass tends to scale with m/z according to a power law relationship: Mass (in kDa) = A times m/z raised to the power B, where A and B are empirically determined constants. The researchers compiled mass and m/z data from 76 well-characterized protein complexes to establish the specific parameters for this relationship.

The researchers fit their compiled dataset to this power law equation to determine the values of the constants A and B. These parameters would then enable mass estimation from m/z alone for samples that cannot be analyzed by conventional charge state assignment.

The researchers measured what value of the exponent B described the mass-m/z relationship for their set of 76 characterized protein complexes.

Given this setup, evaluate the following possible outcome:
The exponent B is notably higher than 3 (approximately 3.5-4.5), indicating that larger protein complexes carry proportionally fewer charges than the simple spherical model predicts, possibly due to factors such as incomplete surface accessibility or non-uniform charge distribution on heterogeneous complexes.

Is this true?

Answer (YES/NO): NO